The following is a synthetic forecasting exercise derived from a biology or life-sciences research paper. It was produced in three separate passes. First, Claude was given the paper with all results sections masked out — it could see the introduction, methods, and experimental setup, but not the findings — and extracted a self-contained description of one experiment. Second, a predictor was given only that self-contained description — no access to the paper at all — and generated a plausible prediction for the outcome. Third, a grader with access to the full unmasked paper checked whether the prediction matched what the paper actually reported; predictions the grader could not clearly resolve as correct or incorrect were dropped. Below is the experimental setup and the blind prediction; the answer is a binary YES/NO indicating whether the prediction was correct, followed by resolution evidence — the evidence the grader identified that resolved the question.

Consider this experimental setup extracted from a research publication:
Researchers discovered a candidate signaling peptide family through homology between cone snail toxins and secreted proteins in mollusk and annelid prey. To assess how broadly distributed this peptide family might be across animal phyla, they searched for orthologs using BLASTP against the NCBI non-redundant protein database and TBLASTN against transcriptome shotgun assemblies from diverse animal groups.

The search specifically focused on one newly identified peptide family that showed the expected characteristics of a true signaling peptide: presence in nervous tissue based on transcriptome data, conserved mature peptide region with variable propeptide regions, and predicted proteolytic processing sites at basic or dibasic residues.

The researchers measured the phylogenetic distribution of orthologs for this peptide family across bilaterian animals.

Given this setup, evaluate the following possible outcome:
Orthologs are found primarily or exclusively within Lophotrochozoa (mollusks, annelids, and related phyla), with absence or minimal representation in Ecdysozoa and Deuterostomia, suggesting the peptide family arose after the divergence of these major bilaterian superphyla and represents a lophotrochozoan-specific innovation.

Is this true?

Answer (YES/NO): NO